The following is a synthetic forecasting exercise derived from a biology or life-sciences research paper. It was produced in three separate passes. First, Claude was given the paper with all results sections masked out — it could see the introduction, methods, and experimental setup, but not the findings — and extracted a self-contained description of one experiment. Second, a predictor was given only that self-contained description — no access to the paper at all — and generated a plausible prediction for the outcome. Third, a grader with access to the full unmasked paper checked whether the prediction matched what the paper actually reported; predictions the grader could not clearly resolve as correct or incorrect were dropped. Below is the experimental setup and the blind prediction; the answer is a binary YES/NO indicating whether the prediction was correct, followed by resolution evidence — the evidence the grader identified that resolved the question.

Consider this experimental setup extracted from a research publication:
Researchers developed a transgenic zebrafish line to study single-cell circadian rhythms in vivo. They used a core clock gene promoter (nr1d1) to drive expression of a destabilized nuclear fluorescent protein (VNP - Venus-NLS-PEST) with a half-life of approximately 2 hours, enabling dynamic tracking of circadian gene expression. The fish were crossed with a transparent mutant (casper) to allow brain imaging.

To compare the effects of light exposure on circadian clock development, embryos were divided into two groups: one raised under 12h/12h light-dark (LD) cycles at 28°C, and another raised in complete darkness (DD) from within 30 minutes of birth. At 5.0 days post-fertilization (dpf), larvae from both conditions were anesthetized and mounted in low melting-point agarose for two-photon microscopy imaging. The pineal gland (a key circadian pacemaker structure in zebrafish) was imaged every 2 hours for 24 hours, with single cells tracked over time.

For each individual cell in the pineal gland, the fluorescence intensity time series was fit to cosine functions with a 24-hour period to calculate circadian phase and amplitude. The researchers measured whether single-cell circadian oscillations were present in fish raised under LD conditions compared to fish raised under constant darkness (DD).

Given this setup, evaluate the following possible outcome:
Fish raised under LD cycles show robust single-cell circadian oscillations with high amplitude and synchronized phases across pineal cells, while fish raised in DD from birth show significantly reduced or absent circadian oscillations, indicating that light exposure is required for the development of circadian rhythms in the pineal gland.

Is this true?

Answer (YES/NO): YES